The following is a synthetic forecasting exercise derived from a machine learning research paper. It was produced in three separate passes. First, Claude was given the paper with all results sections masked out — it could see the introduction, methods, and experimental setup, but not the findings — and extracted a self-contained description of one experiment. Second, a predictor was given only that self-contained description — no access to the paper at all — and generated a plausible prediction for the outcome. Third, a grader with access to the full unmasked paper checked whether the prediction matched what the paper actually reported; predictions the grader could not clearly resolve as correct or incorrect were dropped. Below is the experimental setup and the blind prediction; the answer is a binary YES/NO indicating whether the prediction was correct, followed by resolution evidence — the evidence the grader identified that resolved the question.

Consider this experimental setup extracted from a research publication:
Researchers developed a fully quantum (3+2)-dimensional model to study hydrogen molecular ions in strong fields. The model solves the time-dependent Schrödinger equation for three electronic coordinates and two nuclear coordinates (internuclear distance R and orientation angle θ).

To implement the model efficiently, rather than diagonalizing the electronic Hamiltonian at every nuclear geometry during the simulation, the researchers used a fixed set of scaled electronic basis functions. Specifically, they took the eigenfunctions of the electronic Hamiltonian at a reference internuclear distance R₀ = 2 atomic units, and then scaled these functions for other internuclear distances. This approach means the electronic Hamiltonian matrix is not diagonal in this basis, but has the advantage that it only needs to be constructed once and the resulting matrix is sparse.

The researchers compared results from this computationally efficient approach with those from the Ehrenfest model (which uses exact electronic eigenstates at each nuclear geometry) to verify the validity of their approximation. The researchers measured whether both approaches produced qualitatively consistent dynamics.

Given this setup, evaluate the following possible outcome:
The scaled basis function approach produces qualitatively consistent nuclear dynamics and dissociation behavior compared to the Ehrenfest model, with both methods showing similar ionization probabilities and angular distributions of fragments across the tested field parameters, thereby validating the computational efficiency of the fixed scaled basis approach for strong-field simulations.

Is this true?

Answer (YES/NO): NO